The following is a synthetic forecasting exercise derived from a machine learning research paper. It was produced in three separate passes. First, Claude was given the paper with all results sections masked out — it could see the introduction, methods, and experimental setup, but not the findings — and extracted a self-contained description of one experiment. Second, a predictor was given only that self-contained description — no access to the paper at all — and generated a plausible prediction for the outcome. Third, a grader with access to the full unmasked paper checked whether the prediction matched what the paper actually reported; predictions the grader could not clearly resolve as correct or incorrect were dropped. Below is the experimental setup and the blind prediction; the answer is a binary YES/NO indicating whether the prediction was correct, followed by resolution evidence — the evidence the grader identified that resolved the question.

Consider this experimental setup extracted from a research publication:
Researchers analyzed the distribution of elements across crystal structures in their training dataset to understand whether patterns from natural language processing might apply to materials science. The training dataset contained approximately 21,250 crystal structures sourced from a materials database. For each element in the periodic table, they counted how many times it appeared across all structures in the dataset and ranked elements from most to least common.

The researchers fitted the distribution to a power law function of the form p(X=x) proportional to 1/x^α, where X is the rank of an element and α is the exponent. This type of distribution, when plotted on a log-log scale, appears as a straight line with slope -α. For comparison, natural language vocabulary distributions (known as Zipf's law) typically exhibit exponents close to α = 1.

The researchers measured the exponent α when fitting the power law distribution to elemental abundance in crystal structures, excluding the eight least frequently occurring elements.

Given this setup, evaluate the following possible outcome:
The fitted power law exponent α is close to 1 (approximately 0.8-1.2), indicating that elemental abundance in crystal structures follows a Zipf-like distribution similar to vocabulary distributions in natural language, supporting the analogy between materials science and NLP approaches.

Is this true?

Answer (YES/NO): YES